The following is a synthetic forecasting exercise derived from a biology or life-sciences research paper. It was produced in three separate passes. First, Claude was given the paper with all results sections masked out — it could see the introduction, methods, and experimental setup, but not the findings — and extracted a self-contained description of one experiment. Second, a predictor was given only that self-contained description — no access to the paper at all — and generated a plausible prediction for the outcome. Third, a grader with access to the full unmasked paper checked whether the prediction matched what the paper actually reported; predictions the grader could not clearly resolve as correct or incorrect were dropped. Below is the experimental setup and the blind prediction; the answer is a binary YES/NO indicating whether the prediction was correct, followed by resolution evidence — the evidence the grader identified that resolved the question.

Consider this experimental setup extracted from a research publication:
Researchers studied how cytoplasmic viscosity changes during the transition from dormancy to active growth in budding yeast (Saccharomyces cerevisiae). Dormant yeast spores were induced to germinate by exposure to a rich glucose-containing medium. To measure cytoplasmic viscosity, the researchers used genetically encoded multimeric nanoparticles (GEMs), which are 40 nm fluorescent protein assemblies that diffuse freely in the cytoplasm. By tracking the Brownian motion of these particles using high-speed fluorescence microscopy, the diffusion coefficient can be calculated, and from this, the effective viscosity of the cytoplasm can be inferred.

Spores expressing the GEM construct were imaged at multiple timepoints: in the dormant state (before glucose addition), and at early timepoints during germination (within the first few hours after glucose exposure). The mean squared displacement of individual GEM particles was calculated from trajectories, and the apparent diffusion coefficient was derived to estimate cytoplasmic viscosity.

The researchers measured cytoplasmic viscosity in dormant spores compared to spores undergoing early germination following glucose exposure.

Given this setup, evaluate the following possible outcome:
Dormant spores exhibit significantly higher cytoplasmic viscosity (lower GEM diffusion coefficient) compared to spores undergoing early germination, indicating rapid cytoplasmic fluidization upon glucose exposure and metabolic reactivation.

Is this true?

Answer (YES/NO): NO